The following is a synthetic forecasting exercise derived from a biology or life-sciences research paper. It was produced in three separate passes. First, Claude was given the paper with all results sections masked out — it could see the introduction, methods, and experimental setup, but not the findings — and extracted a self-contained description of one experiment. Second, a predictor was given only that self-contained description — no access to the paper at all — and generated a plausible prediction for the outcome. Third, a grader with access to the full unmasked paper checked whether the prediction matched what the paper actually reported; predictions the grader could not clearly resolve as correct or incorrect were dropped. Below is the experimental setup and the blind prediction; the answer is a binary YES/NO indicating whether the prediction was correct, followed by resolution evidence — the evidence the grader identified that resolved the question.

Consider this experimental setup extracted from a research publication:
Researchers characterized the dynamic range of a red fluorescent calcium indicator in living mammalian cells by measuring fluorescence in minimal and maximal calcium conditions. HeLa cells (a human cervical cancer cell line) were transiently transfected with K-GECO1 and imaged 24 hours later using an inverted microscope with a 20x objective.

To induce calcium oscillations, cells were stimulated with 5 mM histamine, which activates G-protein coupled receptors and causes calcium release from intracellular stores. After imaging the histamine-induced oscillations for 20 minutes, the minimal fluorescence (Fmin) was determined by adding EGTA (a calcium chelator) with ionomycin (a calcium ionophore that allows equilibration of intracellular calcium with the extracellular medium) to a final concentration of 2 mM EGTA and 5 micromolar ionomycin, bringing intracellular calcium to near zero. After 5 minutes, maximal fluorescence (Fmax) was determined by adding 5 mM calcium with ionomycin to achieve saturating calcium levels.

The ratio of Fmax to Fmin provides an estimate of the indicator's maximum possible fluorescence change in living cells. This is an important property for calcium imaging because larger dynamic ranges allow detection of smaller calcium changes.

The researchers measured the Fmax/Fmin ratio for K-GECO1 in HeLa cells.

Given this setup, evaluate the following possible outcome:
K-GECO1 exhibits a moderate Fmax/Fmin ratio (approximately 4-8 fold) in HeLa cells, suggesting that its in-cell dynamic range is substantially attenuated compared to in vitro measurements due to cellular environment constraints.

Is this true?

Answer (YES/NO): YES